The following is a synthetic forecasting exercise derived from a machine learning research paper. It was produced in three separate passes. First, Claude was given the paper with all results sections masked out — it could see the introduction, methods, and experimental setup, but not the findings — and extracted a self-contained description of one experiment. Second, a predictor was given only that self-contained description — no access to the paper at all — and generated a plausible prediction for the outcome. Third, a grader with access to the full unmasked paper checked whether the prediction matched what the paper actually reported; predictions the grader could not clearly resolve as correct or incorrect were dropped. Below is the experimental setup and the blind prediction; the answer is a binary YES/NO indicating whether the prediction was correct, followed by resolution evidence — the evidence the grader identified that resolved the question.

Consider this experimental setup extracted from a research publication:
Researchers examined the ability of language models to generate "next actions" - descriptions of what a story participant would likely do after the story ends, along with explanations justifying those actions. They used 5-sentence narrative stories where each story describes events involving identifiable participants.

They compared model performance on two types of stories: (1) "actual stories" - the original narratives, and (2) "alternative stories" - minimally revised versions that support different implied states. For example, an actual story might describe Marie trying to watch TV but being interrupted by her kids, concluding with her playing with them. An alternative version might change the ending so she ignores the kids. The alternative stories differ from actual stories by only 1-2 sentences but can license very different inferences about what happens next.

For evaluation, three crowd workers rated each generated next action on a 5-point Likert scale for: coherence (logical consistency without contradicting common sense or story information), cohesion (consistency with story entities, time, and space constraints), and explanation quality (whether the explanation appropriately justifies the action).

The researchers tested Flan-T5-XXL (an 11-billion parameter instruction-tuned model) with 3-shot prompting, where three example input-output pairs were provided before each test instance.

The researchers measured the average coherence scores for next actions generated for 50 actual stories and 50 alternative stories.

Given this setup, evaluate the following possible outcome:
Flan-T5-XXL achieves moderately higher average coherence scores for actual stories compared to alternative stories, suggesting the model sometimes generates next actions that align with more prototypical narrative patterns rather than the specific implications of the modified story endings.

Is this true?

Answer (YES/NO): YES